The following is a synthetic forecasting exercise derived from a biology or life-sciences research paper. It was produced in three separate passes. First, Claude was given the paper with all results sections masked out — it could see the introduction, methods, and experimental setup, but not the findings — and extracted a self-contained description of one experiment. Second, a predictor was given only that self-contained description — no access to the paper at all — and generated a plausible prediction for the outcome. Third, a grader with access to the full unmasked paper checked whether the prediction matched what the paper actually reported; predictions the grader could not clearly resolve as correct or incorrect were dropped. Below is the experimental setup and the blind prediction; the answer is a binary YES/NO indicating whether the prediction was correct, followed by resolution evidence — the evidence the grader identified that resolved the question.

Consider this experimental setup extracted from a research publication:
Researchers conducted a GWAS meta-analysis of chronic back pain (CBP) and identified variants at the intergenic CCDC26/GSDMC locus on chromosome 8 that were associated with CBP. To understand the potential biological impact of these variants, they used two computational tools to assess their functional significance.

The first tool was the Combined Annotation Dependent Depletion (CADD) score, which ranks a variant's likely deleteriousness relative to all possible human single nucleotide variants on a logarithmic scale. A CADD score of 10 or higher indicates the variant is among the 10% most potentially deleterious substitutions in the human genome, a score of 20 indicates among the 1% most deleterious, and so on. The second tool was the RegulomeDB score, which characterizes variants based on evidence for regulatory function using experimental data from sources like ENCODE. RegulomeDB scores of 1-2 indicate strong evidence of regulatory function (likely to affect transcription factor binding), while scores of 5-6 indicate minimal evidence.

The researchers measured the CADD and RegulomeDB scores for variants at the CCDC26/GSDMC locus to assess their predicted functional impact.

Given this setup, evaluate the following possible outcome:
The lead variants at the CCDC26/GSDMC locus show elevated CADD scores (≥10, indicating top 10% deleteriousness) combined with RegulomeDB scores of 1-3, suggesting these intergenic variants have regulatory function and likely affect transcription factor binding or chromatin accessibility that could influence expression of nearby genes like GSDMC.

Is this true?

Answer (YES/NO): YES